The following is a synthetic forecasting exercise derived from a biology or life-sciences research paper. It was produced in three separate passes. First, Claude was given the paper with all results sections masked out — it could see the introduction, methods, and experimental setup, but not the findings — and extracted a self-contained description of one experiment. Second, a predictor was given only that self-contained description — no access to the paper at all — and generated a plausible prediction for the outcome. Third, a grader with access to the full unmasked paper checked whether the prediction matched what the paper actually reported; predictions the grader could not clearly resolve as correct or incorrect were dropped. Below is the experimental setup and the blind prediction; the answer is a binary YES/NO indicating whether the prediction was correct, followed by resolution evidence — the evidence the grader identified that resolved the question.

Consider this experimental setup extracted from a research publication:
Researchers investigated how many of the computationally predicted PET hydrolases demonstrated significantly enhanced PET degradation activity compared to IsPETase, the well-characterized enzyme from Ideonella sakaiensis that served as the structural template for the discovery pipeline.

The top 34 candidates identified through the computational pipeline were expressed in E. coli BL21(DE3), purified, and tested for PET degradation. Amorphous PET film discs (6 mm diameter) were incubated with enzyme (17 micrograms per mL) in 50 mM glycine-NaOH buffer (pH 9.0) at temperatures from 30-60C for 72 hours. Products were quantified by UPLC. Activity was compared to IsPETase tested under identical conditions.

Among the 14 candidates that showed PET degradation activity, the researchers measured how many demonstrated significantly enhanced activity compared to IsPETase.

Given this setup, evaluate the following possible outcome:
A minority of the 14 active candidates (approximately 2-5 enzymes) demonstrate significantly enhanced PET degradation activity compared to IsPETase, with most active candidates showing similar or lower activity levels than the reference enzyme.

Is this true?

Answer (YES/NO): YES